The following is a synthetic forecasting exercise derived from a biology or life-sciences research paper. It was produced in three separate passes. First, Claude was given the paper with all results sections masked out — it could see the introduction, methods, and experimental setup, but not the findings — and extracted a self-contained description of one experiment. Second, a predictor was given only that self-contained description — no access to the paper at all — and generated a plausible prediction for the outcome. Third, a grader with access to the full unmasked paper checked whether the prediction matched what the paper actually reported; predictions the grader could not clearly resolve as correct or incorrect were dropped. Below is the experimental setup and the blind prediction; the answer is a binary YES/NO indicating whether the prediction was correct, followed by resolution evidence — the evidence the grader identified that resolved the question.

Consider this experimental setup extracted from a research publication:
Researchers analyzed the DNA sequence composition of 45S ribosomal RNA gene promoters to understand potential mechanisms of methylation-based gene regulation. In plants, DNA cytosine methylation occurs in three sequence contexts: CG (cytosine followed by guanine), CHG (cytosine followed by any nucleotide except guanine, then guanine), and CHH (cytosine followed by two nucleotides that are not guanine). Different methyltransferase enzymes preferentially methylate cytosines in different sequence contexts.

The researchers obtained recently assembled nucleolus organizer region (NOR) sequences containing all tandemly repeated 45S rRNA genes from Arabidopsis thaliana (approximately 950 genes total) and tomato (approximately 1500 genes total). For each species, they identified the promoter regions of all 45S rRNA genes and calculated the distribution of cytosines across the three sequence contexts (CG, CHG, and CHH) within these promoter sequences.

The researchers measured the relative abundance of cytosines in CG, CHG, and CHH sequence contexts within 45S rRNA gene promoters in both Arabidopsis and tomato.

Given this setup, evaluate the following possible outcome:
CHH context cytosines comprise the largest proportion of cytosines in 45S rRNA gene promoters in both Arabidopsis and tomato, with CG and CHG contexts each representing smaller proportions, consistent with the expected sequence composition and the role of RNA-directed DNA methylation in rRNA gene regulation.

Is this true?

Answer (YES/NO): NO